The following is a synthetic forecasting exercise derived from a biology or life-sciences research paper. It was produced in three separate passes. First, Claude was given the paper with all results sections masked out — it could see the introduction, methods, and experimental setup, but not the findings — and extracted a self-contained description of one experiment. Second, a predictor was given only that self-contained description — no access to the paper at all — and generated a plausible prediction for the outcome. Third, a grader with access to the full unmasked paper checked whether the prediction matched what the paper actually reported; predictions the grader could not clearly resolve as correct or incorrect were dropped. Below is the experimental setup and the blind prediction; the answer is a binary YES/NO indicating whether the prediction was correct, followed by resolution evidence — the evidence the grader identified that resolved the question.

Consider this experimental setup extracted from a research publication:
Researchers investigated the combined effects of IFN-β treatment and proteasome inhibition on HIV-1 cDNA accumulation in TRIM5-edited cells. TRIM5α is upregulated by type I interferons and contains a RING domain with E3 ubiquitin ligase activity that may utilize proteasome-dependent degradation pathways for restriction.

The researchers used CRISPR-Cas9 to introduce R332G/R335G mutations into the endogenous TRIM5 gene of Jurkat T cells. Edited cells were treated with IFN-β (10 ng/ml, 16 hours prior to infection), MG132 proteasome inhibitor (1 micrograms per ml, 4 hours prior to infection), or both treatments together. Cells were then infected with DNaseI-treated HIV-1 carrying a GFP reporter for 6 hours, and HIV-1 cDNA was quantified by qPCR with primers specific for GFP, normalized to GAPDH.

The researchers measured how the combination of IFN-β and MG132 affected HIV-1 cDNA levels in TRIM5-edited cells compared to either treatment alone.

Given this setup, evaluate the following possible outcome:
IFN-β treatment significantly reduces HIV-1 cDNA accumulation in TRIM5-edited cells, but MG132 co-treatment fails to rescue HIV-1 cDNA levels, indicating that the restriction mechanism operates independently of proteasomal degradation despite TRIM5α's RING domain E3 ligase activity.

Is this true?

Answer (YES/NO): NO